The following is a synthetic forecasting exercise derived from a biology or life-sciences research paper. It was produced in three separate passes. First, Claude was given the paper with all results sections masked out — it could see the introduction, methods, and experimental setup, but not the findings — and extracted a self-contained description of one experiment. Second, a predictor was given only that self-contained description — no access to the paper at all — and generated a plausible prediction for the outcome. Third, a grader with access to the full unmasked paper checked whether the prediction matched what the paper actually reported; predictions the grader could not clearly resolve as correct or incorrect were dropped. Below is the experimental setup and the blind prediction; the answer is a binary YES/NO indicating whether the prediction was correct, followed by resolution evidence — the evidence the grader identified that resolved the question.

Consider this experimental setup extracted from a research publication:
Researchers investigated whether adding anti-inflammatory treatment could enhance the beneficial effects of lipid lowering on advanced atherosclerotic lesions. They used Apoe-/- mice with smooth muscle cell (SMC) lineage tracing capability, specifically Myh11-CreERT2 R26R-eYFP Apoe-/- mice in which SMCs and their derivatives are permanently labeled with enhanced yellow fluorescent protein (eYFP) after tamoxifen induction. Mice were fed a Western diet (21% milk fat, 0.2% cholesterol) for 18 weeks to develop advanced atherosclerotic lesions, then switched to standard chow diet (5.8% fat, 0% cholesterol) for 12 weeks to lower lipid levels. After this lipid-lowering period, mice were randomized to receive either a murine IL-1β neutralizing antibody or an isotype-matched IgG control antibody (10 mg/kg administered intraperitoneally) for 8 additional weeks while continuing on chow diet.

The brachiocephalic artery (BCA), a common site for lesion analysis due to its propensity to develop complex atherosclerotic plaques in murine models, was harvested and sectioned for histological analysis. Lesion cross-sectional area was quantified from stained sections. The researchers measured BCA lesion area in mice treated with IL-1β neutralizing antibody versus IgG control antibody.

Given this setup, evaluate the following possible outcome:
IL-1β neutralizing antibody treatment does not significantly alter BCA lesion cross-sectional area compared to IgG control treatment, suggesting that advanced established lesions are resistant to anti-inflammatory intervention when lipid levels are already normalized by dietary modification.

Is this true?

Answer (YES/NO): NO